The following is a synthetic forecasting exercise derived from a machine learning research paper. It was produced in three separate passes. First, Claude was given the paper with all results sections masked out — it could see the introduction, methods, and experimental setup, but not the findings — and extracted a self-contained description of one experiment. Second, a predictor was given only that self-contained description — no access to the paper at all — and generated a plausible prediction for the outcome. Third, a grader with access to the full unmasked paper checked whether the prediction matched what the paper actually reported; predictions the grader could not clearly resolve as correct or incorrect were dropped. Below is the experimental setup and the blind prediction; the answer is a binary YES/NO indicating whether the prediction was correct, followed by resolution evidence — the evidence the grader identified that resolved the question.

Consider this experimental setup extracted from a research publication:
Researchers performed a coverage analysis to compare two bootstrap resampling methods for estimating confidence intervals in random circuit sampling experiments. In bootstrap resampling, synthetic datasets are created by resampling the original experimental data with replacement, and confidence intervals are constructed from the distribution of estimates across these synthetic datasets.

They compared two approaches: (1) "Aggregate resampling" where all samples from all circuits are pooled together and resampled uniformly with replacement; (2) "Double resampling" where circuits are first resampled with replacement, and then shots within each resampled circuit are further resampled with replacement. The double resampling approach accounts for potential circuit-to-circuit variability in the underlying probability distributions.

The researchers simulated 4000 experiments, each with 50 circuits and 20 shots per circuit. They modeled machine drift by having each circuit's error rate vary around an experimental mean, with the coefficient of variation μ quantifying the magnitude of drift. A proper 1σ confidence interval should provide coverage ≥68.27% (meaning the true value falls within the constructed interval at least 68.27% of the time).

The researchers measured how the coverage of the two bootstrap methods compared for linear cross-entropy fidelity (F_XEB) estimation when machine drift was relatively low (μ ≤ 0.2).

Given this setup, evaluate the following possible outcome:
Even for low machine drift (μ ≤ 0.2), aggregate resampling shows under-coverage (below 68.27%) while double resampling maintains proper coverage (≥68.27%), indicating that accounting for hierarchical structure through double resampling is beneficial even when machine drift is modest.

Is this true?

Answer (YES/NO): NO